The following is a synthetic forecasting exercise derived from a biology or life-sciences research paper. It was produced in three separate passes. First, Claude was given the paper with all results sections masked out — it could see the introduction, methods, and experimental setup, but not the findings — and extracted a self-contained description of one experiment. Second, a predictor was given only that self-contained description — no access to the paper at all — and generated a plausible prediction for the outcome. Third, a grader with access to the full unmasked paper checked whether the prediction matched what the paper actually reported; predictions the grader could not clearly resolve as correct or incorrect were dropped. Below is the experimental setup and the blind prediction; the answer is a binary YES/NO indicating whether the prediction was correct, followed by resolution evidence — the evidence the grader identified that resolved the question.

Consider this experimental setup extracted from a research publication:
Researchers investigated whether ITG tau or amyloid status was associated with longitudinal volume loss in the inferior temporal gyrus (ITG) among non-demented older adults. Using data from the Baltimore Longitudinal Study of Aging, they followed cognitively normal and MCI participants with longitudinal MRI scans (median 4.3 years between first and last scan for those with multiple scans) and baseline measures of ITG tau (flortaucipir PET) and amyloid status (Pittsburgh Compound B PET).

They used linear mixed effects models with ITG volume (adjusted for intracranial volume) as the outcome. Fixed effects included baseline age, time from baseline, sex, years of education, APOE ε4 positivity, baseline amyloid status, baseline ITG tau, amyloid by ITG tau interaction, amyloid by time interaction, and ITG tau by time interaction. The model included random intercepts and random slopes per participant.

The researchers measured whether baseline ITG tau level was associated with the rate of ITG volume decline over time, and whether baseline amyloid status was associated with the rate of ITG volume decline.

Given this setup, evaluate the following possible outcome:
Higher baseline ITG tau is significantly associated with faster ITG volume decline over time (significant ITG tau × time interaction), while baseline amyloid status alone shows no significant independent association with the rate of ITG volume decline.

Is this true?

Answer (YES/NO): YES